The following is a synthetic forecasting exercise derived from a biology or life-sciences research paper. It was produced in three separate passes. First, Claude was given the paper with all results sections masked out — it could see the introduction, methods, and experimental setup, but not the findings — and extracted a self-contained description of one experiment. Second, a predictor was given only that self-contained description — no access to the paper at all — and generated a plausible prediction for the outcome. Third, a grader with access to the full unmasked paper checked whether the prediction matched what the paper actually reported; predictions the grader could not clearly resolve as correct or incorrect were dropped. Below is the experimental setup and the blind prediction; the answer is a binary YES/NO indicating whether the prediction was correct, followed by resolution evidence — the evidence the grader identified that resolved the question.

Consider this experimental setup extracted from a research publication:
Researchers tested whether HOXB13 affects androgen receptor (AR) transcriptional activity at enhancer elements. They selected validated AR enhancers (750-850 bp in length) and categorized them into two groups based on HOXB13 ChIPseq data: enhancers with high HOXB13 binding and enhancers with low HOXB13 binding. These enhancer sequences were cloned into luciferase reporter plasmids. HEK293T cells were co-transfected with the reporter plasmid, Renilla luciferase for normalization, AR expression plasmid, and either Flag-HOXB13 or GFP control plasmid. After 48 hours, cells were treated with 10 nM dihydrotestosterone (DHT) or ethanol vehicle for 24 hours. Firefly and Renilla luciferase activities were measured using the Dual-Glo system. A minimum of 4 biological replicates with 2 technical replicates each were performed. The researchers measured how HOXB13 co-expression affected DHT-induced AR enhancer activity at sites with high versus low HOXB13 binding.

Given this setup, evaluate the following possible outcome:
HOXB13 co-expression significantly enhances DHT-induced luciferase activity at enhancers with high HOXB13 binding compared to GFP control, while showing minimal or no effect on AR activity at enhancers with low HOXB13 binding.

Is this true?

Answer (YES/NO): YES